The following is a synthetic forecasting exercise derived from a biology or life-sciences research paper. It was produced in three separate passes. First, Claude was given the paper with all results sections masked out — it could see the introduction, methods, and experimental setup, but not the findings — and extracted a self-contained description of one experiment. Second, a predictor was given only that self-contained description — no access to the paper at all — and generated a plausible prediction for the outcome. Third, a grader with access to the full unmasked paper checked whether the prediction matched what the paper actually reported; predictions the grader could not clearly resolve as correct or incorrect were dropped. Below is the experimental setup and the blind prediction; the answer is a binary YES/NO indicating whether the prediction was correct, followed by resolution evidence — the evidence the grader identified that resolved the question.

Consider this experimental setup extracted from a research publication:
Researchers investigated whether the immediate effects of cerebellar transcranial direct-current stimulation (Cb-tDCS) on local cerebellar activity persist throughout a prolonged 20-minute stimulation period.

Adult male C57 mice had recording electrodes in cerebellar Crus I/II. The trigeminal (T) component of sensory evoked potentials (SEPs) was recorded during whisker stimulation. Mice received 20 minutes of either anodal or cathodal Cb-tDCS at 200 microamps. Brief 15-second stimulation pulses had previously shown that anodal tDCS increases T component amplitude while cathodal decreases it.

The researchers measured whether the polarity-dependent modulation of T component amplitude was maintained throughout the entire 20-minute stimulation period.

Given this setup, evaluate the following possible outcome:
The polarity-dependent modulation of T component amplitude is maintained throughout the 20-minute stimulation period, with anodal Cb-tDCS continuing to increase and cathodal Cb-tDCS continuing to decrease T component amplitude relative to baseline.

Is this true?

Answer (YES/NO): YES